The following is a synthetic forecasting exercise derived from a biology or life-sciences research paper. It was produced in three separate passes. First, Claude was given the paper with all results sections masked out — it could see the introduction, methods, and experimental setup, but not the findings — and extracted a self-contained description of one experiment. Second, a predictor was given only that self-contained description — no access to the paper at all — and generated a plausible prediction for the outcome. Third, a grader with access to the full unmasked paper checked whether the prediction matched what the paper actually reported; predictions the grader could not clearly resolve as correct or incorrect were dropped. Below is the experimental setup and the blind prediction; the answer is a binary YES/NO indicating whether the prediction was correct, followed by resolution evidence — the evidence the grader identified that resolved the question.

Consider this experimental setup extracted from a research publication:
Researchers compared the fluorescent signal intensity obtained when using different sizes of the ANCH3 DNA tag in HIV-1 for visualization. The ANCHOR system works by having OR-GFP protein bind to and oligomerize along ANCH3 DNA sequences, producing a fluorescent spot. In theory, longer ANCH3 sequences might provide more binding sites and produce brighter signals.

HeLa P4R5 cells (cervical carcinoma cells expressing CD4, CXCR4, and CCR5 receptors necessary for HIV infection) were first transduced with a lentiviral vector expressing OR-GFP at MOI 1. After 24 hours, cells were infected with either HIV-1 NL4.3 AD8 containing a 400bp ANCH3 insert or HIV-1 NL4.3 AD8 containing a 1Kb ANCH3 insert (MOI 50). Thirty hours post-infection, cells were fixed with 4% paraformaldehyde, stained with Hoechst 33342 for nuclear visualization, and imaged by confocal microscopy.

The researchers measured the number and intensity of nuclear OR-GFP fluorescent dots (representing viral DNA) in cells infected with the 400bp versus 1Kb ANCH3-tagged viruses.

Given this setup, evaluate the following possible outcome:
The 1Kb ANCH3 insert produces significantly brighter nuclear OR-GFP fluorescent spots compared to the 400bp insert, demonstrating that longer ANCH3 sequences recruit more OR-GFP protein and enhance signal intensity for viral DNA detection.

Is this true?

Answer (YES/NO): NO